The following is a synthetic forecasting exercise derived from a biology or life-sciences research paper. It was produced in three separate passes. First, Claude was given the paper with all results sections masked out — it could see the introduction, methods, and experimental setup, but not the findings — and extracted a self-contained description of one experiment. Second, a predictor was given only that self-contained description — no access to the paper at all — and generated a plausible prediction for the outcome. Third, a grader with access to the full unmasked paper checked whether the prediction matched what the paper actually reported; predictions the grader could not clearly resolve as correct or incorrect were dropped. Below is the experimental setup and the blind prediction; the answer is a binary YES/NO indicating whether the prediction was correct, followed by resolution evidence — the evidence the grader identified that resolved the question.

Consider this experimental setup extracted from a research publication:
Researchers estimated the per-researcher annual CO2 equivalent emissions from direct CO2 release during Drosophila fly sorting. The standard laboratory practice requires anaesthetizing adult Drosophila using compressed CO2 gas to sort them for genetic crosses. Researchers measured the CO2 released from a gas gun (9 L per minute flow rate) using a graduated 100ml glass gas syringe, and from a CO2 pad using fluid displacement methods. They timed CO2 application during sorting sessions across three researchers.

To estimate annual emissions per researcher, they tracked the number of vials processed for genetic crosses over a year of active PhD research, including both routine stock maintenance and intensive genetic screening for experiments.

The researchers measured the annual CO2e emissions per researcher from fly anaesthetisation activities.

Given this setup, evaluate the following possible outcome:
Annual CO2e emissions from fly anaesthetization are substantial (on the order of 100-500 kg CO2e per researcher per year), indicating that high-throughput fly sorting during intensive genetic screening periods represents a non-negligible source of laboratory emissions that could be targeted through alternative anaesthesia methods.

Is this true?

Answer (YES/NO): NO